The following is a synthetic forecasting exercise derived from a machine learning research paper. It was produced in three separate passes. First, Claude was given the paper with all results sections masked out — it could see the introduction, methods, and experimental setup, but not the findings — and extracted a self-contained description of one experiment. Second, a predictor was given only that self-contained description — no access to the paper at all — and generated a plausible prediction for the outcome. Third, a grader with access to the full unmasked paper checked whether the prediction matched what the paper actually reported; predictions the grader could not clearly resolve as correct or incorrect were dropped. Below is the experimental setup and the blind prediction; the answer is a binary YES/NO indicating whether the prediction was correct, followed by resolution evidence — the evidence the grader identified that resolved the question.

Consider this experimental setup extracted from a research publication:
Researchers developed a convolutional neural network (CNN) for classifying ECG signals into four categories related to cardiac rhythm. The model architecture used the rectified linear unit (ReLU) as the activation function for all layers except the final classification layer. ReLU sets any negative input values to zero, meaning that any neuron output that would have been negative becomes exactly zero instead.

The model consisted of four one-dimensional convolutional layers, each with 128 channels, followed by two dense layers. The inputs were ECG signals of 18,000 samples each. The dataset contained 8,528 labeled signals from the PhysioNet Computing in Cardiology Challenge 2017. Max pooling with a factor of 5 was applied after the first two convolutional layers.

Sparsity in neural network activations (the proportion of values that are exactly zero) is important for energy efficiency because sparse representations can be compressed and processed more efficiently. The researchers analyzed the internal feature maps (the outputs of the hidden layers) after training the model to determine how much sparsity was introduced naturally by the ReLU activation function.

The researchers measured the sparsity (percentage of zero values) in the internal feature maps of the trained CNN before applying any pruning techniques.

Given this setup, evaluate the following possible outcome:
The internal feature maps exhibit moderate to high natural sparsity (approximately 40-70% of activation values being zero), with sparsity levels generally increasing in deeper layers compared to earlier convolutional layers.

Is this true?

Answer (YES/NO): NO